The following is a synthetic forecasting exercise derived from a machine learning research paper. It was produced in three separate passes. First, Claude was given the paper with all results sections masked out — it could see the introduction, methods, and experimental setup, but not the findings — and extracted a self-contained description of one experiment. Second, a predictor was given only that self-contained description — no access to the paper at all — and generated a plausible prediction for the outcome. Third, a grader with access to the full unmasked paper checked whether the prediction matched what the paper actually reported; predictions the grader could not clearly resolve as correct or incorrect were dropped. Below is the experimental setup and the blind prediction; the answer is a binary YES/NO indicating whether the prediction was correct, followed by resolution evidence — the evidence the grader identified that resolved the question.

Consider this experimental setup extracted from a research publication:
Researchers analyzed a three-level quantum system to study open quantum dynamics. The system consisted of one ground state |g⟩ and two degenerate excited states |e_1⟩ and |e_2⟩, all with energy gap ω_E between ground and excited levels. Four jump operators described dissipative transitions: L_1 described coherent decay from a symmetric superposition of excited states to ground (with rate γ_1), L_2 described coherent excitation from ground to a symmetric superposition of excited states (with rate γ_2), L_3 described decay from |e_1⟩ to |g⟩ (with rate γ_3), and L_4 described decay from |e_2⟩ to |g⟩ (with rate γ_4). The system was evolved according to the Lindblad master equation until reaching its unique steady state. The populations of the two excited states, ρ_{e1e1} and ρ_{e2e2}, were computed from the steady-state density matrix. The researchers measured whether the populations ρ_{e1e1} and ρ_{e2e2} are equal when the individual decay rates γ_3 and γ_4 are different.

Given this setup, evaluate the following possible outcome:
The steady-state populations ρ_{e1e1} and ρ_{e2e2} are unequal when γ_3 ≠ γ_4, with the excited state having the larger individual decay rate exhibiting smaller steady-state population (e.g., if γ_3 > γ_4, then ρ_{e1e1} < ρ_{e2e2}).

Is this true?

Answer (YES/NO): YES